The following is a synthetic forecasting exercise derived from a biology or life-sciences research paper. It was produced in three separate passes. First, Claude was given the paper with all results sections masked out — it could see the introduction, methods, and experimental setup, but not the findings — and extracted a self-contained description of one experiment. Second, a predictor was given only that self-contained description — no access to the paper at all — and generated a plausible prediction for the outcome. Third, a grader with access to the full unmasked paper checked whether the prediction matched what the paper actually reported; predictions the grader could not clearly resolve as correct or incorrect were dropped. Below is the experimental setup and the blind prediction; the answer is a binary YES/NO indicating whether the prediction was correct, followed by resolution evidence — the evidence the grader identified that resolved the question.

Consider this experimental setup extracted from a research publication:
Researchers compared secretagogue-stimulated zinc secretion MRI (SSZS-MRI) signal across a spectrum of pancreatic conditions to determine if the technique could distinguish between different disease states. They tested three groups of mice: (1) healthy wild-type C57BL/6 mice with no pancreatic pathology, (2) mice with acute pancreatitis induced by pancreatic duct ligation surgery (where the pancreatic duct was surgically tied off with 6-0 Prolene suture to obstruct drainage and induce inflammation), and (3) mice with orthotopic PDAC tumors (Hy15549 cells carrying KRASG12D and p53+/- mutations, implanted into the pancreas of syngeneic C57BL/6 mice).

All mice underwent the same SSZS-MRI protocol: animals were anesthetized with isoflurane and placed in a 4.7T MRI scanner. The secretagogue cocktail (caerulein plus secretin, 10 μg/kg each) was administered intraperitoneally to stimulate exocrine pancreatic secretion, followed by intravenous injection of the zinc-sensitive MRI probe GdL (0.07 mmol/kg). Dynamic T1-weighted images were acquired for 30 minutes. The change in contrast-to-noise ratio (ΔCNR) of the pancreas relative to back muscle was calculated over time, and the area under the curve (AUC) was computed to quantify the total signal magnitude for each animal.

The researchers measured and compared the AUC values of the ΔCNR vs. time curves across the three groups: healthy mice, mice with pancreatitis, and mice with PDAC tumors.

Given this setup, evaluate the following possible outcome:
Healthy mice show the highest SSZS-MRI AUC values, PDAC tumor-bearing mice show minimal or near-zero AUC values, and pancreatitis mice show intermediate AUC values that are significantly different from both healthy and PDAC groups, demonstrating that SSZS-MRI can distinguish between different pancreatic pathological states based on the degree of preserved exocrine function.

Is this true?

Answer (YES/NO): NO